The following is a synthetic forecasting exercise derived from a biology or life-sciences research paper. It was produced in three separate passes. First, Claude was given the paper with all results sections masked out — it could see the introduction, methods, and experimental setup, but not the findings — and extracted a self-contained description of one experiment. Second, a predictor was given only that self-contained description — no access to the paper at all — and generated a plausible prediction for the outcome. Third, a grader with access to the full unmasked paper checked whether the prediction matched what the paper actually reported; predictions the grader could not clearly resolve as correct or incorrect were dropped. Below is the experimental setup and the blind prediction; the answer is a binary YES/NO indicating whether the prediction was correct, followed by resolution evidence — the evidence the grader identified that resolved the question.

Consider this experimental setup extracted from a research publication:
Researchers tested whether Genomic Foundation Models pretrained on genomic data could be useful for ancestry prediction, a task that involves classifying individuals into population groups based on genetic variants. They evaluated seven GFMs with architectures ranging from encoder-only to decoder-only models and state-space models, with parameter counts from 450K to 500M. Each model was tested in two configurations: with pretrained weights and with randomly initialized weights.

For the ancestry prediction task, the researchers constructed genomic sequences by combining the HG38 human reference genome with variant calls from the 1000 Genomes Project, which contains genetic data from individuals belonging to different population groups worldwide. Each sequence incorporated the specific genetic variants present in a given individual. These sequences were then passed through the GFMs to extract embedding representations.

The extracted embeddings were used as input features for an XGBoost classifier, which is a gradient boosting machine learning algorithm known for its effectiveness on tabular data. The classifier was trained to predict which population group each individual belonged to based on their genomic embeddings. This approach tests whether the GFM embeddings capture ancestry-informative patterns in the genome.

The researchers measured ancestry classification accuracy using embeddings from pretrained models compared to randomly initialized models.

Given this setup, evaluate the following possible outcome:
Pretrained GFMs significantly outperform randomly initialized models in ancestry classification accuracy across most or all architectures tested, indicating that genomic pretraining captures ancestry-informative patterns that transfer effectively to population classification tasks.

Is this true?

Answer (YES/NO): NO